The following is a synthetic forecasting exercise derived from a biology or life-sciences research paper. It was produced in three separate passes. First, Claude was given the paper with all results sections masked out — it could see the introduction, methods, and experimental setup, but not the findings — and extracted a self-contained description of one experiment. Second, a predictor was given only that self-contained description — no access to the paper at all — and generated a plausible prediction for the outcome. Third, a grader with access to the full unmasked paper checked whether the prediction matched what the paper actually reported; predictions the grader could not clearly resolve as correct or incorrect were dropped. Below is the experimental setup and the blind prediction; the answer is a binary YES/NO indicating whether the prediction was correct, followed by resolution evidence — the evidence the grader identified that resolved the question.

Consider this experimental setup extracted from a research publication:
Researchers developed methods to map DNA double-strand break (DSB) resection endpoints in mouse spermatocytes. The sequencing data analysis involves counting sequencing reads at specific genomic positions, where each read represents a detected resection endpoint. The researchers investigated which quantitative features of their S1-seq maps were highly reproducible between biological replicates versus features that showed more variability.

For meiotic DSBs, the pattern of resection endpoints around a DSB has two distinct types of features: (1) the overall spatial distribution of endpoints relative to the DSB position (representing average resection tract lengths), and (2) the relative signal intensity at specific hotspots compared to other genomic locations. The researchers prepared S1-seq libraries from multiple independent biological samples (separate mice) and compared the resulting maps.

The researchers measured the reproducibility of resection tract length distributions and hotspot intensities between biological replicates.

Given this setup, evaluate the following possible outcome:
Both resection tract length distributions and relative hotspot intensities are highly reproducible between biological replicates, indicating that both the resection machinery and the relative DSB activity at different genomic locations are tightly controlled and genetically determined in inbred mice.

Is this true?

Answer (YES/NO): YES